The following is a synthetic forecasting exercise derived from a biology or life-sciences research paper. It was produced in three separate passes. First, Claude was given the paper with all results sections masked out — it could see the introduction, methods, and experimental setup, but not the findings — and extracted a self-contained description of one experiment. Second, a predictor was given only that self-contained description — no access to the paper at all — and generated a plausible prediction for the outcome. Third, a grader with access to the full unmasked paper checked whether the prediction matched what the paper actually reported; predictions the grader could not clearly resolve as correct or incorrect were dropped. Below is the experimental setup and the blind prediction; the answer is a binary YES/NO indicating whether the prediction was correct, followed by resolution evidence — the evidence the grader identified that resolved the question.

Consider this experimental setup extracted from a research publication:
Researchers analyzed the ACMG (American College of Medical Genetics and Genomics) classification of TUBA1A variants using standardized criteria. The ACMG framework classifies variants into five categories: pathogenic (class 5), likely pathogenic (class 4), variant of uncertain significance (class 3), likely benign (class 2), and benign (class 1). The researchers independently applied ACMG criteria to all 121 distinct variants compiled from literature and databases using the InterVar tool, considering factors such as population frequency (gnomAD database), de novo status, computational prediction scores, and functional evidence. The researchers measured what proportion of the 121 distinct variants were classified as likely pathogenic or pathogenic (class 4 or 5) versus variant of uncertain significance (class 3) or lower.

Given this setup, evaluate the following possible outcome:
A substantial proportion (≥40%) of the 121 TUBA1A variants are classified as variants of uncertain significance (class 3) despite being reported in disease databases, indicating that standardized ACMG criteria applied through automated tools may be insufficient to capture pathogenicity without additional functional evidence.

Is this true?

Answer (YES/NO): NO